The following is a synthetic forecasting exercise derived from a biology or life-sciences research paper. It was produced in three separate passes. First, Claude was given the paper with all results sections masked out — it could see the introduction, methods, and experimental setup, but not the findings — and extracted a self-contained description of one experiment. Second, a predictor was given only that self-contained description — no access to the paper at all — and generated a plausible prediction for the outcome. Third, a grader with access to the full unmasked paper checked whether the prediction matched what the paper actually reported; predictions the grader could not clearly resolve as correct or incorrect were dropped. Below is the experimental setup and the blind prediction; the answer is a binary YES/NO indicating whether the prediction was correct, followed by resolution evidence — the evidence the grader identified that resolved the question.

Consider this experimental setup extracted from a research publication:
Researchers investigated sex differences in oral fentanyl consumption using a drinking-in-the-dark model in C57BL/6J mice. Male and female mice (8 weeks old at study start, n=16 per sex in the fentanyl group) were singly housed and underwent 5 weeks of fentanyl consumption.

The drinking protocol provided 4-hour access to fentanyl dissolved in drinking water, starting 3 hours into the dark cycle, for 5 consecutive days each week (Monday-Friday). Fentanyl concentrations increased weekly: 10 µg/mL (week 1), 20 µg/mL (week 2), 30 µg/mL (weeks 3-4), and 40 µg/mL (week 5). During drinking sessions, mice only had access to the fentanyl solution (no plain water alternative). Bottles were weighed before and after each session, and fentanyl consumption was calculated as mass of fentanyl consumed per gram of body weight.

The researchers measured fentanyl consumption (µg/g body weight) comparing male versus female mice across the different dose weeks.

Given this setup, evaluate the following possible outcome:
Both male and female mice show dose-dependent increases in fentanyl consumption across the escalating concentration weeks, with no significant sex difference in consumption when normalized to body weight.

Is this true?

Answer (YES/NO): NO